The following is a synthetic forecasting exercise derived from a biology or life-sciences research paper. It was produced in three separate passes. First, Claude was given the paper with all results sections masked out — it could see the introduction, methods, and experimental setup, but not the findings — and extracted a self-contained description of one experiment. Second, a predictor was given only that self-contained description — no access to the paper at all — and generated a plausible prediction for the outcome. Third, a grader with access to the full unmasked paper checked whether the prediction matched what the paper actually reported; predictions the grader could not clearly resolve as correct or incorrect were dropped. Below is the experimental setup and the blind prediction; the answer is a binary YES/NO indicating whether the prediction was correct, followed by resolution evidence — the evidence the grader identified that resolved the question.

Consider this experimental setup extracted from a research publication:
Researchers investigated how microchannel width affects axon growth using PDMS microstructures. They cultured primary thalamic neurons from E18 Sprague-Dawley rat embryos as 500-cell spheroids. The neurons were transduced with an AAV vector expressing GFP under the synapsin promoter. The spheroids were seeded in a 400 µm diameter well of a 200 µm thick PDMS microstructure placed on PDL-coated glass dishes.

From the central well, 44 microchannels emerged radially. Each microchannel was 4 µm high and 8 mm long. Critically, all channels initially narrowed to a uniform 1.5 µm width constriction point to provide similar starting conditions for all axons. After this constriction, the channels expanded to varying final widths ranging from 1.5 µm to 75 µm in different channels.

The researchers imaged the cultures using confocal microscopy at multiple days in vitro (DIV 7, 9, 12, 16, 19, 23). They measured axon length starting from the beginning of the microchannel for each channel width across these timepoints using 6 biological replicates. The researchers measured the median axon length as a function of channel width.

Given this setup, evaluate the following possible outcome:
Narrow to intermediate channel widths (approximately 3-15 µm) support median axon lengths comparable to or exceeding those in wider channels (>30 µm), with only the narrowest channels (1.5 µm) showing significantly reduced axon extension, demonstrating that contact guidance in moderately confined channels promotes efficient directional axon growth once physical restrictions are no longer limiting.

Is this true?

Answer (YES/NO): NO